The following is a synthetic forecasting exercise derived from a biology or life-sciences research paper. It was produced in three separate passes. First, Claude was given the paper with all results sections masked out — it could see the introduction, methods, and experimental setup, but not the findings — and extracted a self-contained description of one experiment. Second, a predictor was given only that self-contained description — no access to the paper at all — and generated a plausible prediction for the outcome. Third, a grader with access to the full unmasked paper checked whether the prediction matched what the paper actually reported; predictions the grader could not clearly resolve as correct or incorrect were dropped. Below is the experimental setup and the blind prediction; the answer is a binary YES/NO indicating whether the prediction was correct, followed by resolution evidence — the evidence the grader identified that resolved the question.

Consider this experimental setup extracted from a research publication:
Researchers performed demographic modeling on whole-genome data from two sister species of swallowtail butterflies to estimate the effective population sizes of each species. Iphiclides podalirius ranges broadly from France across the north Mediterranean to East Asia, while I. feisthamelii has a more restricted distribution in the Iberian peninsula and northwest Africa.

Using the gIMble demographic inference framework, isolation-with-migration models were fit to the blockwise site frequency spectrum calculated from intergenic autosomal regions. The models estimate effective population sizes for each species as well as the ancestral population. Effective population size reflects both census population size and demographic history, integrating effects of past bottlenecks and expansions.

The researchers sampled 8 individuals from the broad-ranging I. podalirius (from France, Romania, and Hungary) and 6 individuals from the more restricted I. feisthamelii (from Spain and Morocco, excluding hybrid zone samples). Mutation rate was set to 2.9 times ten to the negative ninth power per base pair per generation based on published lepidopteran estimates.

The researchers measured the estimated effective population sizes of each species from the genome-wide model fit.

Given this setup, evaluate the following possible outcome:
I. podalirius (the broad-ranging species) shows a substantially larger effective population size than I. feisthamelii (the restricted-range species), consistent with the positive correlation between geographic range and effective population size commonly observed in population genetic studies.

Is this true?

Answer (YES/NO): NO